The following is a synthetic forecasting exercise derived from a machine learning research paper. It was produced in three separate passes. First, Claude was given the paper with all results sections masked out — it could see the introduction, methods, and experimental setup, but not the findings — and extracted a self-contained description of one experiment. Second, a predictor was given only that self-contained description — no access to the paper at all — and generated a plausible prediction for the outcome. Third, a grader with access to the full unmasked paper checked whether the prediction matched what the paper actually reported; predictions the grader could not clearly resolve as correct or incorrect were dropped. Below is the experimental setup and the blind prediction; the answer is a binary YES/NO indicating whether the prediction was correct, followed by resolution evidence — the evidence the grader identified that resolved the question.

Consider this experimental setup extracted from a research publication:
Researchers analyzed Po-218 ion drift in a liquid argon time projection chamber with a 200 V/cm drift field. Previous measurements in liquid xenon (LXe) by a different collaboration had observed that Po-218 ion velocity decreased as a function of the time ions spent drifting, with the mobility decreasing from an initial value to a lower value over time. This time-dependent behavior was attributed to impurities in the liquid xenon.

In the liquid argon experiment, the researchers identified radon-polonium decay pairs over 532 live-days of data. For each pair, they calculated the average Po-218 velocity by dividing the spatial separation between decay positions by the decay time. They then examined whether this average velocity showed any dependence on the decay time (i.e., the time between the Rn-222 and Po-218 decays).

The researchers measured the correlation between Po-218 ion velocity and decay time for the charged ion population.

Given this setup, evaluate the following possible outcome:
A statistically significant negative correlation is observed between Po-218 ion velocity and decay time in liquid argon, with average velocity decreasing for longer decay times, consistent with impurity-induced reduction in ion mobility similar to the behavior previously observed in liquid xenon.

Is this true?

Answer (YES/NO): NO